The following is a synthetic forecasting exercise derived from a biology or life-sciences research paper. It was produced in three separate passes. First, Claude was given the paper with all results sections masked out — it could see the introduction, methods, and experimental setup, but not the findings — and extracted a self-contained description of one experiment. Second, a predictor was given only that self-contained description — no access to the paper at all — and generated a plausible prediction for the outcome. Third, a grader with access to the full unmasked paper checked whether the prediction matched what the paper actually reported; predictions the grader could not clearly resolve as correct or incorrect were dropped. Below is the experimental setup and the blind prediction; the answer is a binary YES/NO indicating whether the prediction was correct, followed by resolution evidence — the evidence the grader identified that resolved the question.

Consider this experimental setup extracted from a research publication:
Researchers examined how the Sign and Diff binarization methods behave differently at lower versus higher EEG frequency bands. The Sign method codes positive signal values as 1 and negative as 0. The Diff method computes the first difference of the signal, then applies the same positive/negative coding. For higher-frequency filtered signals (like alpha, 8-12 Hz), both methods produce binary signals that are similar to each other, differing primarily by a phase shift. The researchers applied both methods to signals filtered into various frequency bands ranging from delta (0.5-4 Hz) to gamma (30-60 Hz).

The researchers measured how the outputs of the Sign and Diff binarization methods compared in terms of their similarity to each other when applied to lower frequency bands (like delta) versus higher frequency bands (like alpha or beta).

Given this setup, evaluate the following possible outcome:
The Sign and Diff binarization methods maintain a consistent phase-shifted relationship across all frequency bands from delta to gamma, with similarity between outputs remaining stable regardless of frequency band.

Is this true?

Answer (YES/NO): NO